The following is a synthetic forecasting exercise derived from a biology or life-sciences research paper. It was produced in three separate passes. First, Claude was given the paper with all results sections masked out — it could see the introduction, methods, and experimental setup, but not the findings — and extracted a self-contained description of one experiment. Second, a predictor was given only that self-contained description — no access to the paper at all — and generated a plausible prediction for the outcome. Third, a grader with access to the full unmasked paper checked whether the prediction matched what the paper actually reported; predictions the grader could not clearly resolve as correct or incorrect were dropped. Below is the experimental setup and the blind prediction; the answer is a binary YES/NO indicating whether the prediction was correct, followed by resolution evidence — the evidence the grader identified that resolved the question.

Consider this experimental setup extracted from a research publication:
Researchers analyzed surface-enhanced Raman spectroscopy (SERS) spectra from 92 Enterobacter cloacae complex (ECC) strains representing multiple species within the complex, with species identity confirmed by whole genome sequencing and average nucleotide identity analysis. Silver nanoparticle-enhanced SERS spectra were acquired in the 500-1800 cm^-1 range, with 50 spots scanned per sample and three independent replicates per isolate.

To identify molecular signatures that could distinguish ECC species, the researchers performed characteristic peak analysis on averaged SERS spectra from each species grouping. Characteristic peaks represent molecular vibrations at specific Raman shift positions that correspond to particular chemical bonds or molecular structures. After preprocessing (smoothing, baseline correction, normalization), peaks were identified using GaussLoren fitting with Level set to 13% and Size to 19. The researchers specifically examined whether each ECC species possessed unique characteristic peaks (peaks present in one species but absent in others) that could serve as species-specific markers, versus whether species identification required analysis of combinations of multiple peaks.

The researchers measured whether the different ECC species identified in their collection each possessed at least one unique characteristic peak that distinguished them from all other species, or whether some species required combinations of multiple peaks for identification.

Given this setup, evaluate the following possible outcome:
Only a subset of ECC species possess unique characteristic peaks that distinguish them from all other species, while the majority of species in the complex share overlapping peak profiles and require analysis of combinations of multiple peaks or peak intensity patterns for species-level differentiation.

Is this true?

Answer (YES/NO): NO